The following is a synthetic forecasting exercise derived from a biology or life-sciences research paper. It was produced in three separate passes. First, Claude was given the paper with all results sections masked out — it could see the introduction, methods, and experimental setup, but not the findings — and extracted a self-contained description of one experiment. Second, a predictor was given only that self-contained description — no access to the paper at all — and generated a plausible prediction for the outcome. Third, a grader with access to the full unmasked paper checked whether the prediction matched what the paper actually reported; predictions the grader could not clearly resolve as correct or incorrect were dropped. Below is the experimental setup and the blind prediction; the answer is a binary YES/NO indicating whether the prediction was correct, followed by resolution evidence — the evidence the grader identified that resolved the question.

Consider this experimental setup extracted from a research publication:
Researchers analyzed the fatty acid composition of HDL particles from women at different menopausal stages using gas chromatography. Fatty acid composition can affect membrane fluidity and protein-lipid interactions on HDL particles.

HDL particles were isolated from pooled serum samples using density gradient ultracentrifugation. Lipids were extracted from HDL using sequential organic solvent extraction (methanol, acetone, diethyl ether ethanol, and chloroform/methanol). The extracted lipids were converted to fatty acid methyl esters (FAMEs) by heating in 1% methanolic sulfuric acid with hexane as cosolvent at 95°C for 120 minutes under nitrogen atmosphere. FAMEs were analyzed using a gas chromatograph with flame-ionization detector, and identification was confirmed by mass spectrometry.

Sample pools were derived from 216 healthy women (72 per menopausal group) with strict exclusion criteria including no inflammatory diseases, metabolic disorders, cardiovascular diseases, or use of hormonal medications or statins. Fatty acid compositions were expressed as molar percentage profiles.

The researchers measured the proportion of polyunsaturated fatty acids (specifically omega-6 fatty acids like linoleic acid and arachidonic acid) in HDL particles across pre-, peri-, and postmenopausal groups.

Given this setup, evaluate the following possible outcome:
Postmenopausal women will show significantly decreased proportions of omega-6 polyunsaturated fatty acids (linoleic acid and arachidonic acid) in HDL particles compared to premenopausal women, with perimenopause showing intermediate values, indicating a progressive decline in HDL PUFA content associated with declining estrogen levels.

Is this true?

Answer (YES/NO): NO